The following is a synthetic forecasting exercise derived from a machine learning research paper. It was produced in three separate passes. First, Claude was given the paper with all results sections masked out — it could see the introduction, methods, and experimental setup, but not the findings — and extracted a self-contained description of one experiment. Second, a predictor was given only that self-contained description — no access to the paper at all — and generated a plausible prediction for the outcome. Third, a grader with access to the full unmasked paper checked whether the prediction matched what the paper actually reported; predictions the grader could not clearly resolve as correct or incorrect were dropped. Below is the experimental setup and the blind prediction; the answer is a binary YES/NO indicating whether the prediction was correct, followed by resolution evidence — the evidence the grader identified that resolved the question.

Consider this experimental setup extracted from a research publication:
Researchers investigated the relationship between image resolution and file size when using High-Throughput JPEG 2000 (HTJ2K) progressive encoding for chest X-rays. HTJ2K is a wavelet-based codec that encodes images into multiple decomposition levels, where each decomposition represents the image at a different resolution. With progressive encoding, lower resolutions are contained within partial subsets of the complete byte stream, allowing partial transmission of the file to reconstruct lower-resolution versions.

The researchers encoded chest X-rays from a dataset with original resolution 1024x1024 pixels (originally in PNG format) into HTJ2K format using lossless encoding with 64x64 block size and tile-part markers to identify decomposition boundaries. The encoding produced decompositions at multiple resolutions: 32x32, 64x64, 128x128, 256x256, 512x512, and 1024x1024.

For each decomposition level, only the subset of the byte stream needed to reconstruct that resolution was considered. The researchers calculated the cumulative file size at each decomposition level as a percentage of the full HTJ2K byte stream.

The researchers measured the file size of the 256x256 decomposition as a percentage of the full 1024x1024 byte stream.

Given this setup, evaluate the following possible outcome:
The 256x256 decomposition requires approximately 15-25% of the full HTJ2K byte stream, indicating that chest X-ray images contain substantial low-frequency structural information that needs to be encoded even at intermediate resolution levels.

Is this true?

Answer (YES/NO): NO